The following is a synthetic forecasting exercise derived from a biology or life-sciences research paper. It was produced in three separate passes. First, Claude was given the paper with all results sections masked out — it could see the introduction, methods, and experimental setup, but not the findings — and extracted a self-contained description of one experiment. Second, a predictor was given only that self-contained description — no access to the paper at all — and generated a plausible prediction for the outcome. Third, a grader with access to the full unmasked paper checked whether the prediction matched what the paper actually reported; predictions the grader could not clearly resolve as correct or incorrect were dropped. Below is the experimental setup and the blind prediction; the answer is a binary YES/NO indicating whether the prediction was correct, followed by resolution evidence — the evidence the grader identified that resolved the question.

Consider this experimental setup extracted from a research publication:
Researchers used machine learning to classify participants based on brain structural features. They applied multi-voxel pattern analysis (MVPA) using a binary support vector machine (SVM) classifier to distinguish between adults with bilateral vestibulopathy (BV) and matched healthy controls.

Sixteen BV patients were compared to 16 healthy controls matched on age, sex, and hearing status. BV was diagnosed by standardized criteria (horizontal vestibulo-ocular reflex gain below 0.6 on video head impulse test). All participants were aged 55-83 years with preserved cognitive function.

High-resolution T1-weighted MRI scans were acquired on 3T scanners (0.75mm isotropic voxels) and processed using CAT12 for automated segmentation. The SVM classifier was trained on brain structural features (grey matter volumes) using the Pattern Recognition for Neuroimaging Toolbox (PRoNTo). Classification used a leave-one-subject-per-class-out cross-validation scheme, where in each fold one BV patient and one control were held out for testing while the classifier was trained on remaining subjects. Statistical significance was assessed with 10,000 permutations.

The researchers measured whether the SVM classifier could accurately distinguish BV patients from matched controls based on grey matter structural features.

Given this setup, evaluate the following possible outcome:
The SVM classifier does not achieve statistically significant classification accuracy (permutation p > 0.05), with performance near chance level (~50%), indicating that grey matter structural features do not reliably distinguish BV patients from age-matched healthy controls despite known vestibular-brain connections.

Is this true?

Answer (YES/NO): YES